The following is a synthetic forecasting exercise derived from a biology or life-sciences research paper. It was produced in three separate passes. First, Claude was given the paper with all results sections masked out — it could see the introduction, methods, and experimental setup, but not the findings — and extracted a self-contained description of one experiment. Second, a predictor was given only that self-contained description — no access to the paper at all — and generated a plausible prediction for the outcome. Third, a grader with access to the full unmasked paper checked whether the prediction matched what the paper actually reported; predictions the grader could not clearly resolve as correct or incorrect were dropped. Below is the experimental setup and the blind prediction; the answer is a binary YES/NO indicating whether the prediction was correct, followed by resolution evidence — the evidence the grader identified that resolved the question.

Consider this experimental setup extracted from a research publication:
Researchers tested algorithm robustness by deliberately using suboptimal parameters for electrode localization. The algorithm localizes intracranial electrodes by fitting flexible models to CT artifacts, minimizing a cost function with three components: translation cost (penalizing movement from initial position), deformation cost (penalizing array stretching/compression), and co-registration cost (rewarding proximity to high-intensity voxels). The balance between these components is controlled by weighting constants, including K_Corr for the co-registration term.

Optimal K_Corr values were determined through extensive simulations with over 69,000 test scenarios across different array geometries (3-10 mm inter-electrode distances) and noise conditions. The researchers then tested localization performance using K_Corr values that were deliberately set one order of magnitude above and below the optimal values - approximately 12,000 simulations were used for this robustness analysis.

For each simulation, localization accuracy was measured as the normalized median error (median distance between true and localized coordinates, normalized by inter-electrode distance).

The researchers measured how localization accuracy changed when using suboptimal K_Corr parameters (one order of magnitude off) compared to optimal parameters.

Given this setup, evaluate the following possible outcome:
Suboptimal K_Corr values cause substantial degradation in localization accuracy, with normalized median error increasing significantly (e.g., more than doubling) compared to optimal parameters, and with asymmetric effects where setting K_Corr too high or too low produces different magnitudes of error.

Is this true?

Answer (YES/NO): NO